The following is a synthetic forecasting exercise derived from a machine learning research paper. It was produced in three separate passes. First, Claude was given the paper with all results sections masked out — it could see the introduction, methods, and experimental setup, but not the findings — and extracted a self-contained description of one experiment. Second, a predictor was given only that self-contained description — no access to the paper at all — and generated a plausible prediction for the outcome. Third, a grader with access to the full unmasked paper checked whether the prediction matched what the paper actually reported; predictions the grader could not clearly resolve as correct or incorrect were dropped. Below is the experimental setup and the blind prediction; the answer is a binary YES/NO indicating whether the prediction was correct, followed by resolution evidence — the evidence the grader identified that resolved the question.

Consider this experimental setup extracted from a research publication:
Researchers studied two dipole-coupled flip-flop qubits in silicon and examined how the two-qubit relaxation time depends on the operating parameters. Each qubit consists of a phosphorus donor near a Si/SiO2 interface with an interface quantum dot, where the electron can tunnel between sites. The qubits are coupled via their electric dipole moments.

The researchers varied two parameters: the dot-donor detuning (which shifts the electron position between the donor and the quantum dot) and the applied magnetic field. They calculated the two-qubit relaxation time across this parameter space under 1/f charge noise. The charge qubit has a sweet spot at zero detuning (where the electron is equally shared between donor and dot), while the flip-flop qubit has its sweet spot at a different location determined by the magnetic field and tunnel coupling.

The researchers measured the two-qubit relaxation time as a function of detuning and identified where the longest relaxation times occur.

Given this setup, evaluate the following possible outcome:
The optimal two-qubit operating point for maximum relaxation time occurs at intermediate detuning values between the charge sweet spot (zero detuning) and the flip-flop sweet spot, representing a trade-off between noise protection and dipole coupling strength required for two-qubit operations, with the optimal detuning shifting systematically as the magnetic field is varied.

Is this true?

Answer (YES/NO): NO